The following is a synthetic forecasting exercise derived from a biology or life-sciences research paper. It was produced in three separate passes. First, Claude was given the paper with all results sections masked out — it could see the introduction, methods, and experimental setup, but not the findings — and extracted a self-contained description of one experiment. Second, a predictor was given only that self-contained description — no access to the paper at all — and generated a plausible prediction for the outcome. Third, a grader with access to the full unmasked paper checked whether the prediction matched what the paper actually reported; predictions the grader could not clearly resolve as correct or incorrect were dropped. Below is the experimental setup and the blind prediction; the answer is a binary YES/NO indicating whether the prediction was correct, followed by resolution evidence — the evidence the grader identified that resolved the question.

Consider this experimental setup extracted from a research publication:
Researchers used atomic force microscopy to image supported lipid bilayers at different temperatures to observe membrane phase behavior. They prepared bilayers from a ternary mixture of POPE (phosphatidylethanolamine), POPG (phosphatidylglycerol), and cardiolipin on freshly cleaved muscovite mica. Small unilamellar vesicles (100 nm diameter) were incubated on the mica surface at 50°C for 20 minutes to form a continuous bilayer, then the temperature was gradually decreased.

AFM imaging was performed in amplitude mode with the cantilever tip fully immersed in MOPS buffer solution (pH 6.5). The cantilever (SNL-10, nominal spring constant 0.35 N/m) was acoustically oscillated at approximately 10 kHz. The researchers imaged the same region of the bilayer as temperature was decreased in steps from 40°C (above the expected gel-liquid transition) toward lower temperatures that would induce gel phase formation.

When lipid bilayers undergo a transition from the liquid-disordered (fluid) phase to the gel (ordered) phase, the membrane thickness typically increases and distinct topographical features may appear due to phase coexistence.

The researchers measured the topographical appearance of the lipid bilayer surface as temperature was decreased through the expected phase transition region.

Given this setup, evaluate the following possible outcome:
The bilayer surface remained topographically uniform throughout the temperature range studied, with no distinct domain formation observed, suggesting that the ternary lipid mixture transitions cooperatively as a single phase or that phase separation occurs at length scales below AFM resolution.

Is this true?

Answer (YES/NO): NO